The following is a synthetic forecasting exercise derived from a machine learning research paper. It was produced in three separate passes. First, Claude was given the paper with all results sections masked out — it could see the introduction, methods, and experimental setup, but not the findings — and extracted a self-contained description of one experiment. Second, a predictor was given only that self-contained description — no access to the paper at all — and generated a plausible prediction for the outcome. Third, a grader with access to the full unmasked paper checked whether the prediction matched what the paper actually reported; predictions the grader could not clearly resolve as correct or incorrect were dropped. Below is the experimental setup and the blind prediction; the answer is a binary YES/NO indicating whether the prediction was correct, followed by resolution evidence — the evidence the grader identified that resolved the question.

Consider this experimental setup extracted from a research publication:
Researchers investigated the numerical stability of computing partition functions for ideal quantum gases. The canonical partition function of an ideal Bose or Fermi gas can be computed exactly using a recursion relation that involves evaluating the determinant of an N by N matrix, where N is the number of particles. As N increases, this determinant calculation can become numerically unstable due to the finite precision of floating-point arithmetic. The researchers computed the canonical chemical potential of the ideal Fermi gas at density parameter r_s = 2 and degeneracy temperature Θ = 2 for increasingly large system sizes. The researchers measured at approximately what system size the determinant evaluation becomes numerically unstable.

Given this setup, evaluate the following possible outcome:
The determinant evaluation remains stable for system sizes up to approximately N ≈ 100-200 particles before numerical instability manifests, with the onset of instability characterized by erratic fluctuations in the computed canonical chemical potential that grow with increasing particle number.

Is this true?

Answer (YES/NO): YES